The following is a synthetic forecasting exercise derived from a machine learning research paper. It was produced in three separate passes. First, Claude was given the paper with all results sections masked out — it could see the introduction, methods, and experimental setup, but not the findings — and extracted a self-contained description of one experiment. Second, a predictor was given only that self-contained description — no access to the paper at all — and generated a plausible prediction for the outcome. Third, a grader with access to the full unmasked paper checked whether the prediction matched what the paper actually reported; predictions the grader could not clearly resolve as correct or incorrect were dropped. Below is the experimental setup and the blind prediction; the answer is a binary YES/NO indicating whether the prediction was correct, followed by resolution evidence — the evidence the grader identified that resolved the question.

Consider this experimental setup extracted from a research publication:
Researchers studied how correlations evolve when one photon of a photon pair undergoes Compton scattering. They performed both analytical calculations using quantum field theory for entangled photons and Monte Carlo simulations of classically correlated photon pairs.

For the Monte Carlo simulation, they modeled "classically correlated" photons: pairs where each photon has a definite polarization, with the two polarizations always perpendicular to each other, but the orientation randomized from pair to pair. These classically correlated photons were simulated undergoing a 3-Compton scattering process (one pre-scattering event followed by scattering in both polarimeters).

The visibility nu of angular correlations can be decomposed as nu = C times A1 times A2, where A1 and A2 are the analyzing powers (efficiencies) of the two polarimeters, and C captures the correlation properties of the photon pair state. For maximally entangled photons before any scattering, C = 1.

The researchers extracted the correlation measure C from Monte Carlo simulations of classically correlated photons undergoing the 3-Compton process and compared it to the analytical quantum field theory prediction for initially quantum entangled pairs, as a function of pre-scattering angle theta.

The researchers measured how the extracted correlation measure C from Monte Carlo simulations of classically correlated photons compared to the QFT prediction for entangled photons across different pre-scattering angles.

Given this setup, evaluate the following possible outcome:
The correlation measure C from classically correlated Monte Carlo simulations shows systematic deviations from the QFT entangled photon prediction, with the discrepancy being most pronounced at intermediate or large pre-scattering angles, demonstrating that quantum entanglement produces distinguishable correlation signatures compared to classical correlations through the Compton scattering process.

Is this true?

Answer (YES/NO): NO